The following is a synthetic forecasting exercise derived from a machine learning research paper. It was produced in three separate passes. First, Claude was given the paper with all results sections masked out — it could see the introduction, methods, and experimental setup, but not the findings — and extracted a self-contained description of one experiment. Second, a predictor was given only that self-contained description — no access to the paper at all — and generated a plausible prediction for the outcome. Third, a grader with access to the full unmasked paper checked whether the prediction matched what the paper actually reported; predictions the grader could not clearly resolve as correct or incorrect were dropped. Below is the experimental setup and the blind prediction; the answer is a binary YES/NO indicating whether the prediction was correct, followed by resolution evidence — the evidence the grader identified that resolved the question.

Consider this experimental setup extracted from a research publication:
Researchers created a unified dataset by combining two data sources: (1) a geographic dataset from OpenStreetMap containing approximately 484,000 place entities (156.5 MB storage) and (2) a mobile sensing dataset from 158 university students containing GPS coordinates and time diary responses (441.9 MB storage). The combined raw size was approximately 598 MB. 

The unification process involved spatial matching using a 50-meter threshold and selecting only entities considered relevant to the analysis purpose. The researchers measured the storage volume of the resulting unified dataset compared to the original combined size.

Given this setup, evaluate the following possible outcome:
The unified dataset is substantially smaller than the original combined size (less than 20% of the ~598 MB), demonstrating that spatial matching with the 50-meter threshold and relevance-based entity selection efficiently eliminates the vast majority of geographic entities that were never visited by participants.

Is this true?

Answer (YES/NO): YES